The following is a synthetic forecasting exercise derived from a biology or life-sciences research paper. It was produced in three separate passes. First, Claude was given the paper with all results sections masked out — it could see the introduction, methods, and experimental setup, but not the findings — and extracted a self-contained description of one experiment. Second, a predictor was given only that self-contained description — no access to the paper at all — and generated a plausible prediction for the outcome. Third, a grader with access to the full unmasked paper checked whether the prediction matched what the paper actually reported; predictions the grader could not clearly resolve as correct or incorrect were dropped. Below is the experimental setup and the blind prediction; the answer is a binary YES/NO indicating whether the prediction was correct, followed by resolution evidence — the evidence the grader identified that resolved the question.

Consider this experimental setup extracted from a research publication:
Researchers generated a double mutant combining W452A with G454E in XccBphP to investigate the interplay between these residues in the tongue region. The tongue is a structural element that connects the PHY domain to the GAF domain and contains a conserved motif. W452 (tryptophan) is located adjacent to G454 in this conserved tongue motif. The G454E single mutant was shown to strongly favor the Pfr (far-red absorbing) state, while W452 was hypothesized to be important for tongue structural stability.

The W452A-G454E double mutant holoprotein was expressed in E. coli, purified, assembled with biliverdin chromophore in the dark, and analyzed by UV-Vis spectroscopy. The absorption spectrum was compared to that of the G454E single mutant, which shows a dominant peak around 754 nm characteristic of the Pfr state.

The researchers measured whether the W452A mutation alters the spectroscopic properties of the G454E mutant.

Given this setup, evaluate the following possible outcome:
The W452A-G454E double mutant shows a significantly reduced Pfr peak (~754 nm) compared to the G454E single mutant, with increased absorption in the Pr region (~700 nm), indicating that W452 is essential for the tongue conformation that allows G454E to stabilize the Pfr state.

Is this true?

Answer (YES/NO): NO